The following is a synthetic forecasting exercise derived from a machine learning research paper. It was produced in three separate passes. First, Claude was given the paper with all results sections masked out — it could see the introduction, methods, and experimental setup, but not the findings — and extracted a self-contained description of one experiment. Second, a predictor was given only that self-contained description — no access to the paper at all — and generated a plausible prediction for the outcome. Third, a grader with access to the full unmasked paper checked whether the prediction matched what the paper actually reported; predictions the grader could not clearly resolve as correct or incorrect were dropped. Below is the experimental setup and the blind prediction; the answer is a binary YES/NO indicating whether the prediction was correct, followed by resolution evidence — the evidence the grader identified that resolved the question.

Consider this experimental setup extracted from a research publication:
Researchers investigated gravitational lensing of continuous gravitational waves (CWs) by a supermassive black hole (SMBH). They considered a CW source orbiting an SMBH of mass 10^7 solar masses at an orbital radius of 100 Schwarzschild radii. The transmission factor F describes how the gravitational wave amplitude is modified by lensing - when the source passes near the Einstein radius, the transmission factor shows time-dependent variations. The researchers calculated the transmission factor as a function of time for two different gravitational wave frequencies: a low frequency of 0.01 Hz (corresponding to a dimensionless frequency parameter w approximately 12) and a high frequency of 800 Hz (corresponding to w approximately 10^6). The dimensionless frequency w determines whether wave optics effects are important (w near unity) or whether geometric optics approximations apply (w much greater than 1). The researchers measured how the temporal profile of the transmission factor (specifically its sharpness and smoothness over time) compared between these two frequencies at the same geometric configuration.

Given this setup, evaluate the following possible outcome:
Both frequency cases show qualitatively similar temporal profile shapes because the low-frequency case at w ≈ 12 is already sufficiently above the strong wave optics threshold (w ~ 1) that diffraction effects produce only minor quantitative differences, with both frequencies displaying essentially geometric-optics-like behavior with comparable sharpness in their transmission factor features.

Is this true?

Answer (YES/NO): NO